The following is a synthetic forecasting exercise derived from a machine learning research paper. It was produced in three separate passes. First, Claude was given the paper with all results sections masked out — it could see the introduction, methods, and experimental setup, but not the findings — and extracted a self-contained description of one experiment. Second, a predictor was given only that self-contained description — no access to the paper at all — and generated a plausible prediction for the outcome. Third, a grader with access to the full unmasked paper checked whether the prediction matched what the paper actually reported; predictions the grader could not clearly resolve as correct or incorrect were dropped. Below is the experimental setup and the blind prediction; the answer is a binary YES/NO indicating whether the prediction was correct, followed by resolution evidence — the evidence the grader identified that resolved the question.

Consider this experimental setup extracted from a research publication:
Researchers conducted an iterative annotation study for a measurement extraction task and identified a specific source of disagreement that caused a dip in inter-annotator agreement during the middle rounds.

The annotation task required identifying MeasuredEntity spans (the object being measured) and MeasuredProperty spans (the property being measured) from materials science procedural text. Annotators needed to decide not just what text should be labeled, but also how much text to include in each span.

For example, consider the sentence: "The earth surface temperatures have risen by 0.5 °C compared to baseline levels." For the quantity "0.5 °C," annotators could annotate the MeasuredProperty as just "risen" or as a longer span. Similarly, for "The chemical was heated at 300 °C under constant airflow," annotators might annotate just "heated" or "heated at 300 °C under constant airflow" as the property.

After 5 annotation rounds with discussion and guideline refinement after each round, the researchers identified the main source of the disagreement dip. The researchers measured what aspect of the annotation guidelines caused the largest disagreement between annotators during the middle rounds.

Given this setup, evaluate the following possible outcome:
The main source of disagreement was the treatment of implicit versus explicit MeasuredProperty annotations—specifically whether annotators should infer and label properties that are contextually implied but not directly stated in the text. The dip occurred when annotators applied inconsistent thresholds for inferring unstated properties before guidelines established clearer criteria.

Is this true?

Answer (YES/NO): NO